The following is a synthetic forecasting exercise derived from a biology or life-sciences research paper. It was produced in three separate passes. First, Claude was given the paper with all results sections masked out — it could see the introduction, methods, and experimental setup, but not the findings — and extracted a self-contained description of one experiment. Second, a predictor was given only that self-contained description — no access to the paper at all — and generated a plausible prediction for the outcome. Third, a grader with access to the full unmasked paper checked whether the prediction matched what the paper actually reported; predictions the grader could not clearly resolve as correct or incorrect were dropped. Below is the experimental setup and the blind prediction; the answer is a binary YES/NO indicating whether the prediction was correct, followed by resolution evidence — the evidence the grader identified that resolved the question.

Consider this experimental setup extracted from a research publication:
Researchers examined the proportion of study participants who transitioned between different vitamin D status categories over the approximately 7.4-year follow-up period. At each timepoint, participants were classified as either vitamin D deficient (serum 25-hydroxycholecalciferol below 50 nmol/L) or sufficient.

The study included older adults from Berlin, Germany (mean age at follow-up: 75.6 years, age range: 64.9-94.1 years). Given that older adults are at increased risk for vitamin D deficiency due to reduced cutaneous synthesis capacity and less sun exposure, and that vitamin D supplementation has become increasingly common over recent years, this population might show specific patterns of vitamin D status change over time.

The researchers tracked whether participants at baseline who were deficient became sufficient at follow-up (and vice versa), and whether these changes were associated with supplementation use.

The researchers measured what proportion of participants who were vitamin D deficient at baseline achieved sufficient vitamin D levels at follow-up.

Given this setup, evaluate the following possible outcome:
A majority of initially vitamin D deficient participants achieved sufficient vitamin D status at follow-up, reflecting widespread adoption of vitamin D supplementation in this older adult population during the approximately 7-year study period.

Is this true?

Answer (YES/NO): YES